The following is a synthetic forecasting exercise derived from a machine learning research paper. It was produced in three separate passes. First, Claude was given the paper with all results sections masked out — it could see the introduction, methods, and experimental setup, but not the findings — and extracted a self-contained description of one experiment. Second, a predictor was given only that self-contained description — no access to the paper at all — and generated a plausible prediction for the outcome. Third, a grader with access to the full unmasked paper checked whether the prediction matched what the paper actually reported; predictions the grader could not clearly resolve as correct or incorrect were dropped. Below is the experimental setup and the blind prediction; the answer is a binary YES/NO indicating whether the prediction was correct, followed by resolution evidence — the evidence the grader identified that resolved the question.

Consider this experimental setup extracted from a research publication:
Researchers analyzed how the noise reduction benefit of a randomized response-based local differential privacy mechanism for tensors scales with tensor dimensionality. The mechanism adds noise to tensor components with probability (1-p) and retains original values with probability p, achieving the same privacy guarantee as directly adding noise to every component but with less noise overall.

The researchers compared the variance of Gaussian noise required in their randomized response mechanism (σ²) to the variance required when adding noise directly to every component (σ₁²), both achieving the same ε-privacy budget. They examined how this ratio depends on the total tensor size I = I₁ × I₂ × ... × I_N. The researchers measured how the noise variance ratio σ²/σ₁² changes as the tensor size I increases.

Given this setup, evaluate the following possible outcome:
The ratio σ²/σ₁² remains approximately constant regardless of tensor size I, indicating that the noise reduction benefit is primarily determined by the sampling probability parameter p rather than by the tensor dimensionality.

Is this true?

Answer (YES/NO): NO